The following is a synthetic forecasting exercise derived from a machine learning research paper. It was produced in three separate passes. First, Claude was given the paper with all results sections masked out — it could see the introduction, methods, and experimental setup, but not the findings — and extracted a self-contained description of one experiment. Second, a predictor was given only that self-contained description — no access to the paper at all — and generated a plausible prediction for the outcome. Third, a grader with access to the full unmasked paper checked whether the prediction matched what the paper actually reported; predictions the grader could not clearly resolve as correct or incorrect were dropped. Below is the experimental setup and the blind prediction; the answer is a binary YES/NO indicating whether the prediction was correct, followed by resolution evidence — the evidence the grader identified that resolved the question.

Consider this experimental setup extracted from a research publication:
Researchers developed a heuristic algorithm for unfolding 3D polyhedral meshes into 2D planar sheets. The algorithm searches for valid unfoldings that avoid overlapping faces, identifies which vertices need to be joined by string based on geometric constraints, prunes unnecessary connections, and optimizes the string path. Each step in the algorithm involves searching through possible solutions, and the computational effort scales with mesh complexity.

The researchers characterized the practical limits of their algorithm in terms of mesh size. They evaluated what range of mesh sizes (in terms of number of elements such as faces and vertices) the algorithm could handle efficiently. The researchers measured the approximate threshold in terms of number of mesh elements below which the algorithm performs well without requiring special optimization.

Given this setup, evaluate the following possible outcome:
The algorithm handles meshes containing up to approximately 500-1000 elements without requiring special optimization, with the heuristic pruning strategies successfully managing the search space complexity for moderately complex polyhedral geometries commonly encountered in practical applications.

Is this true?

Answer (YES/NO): NO